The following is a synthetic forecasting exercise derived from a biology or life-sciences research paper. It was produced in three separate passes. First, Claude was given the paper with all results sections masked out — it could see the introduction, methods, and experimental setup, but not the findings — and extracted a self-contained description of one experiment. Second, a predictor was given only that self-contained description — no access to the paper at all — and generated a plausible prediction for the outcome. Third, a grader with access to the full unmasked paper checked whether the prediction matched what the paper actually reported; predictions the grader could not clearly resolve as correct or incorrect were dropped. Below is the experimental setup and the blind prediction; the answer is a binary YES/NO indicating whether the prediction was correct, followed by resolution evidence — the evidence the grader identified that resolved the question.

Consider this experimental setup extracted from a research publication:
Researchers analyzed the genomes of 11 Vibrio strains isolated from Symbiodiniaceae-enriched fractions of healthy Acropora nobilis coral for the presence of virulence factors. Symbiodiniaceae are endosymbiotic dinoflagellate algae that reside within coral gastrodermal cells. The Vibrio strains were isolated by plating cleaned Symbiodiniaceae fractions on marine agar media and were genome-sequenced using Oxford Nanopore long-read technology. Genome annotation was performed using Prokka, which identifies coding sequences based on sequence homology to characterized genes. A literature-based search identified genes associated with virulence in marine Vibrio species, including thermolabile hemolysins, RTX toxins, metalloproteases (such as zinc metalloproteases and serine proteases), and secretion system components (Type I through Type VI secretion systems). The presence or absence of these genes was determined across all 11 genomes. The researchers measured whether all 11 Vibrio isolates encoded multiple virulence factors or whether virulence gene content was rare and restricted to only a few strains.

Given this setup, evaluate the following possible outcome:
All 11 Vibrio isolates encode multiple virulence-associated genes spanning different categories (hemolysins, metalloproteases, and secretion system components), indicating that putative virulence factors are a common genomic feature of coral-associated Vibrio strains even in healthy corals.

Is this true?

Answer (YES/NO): YES